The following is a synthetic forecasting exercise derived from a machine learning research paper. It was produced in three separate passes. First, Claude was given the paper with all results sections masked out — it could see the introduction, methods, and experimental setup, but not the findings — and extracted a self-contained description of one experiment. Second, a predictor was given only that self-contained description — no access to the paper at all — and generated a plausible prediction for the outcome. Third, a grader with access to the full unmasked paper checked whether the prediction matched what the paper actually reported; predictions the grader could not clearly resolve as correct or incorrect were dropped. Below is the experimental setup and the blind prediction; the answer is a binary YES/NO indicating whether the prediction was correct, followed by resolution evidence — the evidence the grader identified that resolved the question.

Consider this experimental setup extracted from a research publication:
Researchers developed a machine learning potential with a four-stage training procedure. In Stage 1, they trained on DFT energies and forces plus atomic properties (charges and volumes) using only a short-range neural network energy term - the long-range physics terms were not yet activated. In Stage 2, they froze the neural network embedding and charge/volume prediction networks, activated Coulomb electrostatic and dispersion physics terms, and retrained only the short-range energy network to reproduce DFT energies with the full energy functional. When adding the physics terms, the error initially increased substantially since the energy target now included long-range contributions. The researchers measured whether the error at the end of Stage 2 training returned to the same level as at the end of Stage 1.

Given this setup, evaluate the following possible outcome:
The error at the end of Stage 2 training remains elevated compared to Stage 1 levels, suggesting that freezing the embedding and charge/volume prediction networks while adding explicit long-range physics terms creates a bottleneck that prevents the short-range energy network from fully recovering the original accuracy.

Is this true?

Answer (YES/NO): NO